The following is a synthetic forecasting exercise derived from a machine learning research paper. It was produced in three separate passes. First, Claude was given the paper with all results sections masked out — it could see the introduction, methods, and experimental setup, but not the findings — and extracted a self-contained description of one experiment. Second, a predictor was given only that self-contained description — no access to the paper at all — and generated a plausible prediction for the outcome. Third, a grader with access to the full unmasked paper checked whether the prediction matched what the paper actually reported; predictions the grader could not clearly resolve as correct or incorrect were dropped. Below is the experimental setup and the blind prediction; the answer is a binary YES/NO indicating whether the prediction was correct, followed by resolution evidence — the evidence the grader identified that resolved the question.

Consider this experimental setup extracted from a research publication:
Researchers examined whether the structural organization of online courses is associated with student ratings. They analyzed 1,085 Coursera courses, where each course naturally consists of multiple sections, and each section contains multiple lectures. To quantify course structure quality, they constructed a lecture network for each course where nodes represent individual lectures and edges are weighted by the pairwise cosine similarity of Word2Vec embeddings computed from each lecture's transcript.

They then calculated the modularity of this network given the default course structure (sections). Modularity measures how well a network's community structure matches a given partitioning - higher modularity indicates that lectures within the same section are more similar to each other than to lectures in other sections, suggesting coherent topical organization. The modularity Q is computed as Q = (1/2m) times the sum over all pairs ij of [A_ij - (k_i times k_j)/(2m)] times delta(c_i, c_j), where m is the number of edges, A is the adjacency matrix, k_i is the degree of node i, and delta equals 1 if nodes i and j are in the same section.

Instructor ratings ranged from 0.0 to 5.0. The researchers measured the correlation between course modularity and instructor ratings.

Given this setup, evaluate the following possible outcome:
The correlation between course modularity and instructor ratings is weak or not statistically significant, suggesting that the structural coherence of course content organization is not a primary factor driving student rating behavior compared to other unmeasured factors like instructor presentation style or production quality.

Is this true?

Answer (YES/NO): NO